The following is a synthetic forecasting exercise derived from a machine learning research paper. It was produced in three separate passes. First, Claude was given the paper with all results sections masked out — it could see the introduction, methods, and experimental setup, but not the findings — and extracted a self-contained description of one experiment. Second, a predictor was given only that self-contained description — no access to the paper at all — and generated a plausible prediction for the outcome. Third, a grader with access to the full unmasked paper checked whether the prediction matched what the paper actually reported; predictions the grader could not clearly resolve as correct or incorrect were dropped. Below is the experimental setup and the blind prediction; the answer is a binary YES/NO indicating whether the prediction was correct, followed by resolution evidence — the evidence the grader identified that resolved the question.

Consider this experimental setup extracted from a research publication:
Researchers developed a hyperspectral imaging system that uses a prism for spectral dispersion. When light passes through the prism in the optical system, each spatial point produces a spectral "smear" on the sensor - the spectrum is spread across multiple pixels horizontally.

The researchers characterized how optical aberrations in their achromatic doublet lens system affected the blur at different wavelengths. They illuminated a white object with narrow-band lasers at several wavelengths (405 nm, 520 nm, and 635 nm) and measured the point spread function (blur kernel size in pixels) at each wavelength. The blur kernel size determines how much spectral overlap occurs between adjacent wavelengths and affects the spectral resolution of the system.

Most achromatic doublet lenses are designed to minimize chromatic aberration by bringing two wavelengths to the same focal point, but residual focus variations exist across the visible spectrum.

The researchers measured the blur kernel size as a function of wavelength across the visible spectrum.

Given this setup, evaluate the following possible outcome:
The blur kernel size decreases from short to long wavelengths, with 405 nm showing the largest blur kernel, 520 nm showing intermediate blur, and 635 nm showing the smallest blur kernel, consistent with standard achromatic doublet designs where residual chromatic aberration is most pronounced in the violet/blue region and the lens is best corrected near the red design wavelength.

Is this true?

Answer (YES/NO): NO